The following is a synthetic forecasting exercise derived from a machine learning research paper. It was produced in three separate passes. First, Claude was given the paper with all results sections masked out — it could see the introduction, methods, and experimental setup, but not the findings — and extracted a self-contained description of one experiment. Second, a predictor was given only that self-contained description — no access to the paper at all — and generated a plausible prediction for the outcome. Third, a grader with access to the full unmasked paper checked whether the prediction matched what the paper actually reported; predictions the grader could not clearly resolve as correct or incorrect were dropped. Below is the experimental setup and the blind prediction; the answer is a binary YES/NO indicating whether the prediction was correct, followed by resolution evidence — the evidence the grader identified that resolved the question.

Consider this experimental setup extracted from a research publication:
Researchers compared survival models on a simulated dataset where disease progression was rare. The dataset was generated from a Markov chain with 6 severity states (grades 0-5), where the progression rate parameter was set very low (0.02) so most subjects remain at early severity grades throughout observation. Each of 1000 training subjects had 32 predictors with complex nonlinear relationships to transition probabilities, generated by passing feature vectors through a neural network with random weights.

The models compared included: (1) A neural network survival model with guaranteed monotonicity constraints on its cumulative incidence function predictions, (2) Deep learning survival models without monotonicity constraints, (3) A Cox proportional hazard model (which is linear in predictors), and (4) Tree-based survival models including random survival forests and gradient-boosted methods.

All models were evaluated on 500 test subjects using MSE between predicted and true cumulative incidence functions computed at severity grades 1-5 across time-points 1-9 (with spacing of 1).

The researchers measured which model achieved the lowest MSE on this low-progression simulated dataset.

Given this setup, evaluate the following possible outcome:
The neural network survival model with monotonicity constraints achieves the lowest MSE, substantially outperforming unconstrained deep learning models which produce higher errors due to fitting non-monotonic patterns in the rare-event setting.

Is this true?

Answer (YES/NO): NO